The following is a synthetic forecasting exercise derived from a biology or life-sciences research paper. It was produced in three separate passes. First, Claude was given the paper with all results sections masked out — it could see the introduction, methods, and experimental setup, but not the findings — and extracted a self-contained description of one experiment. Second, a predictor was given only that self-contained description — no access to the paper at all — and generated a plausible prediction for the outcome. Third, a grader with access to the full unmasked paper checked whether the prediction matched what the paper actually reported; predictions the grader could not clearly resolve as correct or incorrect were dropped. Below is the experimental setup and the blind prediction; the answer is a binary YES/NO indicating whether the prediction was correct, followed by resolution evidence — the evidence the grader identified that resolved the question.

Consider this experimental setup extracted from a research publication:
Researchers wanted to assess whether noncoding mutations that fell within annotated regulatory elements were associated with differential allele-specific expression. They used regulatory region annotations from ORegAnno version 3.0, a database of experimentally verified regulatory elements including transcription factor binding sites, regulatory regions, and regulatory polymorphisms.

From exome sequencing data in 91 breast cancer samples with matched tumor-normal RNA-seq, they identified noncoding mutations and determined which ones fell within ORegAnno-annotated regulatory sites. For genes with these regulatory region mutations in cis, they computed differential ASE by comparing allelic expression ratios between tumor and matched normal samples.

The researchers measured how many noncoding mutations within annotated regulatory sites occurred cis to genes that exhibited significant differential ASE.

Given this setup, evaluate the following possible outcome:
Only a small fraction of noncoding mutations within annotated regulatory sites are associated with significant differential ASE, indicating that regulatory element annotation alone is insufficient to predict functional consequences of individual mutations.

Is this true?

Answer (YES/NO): YES